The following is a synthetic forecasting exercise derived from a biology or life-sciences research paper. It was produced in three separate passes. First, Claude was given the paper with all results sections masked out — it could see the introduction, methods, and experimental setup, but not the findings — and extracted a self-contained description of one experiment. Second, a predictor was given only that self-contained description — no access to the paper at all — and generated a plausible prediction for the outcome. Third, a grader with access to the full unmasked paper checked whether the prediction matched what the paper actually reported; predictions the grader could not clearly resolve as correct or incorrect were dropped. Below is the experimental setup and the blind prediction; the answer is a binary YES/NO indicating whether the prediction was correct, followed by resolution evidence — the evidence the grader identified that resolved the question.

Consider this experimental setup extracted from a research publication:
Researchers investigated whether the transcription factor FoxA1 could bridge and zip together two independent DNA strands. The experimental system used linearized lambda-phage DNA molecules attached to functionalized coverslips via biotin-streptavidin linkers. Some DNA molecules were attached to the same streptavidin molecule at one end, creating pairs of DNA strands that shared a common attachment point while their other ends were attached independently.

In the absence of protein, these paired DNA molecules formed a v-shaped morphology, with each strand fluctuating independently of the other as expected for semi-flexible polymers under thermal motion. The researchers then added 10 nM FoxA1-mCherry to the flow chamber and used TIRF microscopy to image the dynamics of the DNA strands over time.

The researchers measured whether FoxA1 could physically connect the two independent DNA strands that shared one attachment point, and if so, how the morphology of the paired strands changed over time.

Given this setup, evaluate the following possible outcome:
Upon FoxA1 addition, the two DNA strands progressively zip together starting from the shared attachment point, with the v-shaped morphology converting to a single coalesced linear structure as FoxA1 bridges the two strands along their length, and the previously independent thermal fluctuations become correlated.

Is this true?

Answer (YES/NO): NO